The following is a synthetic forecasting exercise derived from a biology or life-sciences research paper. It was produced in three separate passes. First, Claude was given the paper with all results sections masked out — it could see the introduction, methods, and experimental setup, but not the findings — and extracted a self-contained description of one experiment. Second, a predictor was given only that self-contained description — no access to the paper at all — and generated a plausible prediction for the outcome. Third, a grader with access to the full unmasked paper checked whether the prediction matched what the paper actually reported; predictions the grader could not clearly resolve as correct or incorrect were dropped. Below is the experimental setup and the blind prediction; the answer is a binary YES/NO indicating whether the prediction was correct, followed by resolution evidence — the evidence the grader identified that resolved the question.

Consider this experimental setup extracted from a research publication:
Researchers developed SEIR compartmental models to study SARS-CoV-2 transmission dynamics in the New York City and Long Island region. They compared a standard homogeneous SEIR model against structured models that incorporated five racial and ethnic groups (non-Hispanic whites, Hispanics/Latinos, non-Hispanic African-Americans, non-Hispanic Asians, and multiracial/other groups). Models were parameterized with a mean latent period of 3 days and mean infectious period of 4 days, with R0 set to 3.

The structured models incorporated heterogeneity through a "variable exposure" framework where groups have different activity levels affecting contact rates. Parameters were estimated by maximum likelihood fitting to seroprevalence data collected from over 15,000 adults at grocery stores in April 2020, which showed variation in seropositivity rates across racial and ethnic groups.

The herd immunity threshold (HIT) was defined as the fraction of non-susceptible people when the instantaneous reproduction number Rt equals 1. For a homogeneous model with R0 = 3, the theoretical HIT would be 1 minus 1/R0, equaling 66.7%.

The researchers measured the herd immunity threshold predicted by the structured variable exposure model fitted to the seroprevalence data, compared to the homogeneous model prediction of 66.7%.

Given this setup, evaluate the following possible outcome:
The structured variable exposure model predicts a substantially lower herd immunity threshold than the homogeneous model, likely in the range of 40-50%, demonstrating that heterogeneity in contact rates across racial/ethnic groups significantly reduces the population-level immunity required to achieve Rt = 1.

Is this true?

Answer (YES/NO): NO